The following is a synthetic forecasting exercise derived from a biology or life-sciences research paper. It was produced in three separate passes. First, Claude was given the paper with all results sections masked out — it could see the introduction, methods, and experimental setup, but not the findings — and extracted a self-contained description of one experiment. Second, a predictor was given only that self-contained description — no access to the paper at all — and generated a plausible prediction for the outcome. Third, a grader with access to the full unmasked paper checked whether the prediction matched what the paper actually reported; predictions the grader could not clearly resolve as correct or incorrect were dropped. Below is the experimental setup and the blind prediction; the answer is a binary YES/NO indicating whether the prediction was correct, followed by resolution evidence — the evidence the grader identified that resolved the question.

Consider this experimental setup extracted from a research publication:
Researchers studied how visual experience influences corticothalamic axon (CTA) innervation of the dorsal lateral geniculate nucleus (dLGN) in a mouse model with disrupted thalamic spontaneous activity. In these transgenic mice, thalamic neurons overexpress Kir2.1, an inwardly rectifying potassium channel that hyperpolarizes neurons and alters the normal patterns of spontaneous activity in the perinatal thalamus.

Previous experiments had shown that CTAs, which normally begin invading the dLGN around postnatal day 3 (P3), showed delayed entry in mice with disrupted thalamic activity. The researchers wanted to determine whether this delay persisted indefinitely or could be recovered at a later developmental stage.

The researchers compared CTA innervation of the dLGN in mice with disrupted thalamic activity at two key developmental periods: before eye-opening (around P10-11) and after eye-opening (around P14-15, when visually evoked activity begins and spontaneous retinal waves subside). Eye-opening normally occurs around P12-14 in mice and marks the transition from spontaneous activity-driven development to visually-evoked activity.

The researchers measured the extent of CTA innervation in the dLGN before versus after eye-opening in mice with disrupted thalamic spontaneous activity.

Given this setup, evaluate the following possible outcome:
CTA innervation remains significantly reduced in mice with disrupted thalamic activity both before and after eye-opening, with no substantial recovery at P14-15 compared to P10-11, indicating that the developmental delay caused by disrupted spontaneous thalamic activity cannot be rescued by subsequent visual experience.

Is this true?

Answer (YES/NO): NO